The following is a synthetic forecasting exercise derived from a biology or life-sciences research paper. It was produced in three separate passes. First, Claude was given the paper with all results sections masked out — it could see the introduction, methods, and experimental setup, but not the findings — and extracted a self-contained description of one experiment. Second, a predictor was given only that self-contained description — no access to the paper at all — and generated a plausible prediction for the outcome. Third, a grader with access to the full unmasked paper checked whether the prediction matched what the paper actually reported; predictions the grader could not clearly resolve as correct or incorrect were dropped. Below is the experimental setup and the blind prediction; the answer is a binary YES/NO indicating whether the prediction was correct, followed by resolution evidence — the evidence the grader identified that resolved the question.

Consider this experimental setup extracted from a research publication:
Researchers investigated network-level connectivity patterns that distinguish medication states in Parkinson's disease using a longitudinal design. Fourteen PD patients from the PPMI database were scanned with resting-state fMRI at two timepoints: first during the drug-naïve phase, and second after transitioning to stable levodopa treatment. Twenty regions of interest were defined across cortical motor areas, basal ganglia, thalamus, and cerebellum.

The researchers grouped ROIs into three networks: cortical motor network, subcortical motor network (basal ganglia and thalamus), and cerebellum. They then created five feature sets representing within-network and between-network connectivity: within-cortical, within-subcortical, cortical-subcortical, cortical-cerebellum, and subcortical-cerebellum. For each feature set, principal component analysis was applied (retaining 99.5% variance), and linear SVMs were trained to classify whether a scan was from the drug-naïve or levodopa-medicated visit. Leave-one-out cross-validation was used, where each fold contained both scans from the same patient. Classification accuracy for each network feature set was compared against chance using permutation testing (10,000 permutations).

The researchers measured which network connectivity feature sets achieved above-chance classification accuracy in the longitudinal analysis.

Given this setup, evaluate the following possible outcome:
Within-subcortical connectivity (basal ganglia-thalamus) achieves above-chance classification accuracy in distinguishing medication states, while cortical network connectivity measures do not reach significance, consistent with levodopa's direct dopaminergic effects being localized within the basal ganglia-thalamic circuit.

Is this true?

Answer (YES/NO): NO